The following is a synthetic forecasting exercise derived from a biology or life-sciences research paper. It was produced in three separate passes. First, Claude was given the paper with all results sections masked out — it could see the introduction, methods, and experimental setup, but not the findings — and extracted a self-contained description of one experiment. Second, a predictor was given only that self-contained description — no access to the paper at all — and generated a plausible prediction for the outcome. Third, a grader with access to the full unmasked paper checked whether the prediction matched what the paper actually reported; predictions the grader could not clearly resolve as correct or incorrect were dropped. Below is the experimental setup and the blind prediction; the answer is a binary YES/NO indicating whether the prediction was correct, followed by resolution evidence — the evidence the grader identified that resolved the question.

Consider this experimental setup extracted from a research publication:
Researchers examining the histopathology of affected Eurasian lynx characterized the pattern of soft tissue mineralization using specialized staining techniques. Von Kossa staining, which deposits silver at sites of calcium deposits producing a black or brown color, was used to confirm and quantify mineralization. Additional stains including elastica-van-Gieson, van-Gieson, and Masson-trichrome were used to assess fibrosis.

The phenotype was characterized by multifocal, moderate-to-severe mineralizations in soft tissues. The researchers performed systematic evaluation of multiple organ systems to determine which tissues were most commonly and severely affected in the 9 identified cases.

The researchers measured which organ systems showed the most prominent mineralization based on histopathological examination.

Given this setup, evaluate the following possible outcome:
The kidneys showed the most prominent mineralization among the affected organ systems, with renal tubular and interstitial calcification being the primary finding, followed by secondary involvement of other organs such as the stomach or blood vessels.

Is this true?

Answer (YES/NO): NO